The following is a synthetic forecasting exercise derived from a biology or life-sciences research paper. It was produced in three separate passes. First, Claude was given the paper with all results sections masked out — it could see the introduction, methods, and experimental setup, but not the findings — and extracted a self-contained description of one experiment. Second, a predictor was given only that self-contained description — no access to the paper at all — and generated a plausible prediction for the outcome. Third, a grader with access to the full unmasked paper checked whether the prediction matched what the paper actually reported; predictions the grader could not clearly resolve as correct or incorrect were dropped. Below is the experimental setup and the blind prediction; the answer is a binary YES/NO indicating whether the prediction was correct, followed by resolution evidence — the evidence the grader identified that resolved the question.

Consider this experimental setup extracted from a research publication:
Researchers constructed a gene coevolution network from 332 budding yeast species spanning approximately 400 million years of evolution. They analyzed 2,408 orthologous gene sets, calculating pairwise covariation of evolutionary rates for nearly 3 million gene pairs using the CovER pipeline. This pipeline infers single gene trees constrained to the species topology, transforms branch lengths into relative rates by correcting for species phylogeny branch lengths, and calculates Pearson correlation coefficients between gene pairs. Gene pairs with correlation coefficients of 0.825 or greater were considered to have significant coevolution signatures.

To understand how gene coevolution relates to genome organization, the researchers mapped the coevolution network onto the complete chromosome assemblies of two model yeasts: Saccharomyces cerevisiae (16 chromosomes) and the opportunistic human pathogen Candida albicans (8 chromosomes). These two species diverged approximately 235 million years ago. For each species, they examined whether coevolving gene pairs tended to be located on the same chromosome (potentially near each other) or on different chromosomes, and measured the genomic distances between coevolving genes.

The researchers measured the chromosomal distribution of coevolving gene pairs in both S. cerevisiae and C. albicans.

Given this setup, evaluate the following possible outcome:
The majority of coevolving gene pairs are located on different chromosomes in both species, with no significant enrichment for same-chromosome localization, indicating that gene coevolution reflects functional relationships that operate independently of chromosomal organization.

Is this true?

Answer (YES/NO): YES